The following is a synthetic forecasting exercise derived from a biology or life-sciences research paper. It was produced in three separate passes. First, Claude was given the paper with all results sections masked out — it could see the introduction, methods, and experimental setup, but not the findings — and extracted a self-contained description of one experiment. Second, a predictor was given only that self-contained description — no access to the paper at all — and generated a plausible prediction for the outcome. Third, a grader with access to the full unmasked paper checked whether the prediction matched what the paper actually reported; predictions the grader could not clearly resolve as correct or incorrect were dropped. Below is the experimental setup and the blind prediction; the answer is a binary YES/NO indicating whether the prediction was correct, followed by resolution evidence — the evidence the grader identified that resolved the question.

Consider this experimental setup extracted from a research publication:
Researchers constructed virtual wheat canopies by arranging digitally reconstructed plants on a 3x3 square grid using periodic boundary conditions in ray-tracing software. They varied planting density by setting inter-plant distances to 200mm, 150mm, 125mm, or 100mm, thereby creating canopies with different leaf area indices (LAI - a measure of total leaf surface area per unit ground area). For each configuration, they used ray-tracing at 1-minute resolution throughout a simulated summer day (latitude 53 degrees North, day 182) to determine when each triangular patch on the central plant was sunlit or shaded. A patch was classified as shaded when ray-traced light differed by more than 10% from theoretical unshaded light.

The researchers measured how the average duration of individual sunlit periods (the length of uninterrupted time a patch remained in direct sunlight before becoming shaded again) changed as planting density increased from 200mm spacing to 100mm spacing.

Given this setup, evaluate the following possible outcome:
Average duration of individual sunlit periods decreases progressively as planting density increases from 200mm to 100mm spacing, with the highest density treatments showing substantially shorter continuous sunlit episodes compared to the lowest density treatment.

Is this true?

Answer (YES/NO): YES